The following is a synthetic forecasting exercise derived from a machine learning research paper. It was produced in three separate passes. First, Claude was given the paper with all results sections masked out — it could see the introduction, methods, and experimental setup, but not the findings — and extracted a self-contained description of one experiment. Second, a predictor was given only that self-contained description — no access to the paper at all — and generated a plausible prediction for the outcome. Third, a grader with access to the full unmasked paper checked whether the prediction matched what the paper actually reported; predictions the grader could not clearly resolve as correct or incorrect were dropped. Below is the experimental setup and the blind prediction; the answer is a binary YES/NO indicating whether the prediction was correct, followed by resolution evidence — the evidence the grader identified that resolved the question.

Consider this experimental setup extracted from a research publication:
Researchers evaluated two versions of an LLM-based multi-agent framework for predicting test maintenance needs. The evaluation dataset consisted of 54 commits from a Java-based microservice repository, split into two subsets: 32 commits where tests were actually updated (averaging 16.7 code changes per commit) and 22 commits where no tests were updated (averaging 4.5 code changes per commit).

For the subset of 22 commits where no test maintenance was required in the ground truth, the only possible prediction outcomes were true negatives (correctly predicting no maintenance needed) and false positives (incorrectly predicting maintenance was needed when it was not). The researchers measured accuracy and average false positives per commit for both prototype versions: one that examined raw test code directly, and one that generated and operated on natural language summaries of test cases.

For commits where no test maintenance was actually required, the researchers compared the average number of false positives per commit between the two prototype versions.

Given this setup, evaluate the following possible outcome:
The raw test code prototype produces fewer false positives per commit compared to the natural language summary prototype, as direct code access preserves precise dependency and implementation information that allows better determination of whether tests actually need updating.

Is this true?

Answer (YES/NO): YES